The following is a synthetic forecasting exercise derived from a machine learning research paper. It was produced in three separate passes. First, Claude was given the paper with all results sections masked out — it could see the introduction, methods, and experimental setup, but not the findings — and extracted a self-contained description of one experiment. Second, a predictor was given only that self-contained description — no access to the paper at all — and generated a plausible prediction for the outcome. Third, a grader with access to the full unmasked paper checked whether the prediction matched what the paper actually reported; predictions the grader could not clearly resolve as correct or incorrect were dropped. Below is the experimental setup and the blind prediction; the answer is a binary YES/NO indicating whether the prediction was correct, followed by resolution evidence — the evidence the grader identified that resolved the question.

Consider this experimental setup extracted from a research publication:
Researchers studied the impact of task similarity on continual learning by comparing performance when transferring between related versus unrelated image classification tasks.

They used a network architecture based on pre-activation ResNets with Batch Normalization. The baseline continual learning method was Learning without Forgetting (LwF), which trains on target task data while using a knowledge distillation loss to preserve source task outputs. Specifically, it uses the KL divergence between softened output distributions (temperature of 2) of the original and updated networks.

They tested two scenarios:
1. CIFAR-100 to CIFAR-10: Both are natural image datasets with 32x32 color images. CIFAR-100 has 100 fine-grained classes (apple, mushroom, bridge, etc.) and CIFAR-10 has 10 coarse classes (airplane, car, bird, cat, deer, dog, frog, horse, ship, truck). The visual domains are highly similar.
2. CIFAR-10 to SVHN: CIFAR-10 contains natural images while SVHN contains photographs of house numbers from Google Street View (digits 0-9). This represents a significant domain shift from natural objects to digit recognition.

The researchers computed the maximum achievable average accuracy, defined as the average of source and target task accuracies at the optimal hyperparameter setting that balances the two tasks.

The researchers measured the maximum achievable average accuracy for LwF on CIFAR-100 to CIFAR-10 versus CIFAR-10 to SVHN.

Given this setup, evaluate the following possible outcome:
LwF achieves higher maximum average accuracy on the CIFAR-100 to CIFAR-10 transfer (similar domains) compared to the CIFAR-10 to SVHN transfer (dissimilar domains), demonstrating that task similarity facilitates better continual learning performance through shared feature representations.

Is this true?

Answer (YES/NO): YES